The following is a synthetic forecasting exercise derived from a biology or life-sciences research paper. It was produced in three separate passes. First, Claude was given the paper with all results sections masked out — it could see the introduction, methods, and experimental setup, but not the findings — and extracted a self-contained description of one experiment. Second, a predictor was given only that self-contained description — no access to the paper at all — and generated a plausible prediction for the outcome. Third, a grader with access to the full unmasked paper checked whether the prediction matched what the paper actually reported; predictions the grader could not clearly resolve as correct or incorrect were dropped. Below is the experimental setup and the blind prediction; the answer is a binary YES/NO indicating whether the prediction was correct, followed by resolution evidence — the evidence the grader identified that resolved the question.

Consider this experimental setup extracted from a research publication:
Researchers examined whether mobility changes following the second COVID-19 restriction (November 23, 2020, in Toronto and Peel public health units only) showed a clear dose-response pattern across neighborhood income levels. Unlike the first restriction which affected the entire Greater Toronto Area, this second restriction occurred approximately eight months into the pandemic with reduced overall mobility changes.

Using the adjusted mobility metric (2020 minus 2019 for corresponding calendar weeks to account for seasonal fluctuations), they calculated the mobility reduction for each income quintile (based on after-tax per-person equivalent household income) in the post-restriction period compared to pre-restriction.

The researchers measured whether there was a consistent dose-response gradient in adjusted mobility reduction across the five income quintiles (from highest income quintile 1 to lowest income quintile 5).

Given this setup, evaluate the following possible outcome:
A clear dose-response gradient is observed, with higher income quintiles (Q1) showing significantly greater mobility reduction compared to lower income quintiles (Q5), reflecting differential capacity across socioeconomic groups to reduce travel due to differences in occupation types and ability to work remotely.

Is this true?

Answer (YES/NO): NO